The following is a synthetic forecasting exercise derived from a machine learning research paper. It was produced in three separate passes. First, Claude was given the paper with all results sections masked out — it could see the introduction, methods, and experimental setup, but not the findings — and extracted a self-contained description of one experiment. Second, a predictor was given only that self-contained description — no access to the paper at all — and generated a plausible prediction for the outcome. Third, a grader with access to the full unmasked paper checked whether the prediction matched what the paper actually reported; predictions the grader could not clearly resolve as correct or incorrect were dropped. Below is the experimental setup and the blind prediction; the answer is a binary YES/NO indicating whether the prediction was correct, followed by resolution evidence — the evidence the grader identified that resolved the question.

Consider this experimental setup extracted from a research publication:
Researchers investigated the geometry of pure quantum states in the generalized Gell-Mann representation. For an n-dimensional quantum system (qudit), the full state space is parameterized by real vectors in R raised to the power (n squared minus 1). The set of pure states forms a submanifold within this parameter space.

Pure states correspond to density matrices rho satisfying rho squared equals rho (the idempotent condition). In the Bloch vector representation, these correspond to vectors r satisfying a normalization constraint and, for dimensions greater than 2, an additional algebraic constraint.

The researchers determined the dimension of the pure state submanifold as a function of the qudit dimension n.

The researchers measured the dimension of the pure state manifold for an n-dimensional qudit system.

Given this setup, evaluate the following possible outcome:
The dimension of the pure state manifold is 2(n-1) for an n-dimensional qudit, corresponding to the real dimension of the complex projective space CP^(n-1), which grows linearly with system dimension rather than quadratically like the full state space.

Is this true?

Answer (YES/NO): YES